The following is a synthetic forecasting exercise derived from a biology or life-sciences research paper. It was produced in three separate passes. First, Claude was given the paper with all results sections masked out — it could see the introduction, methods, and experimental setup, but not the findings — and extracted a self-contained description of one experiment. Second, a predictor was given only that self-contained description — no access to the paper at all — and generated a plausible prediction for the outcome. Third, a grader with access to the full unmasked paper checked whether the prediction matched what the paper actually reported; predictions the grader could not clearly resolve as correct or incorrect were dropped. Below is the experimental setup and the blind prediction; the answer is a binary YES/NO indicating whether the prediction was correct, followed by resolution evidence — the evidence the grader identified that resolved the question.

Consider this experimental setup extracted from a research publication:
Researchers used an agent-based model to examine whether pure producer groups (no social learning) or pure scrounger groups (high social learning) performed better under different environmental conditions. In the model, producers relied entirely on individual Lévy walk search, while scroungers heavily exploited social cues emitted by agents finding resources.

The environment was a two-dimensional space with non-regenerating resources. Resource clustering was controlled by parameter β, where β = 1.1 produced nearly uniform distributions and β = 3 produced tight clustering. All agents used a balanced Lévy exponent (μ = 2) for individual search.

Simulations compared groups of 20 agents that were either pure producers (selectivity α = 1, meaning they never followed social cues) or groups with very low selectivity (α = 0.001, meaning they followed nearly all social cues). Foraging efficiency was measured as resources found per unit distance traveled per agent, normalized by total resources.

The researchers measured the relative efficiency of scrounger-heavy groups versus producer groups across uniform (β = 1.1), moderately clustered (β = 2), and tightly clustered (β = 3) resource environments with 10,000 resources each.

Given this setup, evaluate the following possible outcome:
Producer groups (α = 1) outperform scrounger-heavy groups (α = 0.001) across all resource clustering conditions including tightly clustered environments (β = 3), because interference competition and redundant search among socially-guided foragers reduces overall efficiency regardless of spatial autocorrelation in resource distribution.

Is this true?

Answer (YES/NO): NO